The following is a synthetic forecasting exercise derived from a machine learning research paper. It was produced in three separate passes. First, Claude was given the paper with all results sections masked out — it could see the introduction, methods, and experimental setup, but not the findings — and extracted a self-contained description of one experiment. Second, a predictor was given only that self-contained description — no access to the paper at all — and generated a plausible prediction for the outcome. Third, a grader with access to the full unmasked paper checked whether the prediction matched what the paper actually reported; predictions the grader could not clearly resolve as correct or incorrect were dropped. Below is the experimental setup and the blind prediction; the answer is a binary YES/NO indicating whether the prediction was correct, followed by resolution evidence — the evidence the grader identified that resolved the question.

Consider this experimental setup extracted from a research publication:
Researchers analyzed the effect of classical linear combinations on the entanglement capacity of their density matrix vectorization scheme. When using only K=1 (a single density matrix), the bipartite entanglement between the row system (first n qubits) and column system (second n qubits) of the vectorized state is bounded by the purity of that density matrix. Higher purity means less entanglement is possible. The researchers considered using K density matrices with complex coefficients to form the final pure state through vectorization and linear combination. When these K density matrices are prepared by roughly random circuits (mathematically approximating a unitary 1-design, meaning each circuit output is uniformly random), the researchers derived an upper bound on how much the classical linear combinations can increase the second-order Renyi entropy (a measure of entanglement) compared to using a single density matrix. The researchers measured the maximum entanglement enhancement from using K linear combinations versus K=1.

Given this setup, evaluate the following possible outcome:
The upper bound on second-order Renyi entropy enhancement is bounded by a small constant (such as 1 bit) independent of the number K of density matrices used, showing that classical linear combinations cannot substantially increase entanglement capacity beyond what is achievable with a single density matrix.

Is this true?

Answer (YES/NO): NO